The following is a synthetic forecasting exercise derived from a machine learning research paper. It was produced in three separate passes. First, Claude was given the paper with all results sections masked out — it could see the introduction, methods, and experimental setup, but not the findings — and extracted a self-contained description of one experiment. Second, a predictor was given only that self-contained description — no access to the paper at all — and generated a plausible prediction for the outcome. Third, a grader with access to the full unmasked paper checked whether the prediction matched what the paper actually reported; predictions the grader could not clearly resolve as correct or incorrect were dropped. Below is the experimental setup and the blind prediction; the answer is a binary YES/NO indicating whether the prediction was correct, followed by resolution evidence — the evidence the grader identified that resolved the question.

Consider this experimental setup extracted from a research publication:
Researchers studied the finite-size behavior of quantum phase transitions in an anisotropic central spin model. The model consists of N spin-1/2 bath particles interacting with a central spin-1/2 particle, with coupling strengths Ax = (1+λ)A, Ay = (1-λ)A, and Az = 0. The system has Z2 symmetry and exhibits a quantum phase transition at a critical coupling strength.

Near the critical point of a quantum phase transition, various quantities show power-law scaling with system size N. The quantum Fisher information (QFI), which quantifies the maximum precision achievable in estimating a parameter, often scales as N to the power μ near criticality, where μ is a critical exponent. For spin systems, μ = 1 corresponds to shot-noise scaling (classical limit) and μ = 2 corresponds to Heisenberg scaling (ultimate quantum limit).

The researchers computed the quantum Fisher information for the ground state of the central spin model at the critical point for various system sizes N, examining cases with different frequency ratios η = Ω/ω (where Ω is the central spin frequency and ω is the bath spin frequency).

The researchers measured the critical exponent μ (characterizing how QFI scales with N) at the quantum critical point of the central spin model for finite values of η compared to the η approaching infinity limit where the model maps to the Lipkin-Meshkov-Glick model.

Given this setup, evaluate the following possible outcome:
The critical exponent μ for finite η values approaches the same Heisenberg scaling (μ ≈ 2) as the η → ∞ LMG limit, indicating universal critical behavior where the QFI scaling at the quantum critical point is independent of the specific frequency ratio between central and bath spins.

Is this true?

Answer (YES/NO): NO